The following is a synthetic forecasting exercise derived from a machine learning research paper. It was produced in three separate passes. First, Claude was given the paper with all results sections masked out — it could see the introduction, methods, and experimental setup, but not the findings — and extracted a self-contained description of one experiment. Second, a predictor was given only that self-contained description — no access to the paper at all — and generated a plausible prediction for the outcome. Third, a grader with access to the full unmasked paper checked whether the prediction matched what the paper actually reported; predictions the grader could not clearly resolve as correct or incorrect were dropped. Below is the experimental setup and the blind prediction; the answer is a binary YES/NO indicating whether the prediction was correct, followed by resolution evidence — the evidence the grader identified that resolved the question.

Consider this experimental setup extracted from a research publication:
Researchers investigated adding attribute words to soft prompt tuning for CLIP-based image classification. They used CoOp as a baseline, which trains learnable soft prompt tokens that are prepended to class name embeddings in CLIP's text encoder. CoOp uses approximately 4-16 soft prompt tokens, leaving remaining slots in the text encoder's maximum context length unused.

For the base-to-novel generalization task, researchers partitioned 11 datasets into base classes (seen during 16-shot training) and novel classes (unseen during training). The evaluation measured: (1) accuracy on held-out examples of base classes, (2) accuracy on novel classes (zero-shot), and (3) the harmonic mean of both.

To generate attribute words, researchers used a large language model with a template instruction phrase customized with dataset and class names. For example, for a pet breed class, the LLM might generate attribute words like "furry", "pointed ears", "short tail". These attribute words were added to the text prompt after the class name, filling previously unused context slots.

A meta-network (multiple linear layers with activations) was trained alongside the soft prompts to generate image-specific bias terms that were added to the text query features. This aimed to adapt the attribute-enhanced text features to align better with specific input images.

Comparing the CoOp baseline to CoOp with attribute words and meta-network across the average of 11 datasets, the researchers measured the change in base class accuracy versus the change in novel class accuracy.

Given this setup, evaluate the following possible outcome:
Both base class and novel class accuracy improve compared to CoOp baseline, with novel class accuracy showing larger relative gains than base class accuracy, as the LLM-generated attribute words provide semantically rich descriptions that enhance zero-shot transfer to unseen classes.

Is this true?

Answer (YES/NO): YES